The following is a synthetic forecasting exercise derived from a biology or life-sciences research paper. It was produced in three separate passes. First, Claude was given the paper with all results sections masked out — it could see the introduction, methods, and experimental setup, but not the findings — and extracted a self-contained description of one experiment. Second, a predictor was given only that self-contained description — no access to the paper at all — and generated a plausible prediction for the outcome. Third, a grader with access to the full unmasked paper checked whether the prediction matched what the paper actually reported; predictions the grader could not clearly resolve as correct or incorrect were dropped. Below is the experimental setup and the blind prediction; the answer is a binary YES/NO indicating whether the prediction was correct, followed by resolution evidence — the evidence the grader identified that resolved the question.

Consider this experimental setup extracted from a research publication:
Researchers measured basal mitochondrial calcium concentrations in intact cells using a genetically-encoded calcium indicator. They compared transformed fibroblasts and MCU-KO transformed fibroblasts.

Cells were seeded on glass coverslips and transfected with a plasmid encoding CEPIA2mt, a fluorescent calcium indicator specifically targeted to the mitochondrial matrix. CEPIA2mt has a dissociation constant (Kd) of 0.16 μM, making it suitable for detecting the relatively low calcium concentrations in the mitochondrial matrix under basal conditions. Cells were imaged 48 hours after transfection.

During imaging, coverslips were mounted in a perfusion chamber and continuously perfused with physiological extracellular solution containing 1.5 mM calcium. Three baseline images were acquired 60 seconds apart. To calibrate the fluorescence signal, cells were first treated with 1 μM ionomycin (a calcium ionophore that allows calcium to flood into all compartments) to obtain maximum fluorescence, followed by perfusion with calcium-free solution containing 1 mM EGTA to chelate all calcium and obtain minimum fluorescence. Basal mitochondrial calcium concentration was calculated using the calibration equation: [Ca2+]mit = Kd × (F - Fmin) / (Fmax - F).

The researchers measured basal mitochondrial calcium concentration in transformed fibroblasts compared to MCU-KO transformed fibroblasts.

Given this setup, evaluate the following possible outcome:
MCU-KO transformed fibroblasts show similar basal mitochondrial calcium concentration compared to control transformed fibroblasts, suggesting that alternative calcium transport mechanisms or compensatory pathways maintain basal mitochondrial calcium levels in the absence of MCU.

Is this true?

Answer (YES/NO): YES